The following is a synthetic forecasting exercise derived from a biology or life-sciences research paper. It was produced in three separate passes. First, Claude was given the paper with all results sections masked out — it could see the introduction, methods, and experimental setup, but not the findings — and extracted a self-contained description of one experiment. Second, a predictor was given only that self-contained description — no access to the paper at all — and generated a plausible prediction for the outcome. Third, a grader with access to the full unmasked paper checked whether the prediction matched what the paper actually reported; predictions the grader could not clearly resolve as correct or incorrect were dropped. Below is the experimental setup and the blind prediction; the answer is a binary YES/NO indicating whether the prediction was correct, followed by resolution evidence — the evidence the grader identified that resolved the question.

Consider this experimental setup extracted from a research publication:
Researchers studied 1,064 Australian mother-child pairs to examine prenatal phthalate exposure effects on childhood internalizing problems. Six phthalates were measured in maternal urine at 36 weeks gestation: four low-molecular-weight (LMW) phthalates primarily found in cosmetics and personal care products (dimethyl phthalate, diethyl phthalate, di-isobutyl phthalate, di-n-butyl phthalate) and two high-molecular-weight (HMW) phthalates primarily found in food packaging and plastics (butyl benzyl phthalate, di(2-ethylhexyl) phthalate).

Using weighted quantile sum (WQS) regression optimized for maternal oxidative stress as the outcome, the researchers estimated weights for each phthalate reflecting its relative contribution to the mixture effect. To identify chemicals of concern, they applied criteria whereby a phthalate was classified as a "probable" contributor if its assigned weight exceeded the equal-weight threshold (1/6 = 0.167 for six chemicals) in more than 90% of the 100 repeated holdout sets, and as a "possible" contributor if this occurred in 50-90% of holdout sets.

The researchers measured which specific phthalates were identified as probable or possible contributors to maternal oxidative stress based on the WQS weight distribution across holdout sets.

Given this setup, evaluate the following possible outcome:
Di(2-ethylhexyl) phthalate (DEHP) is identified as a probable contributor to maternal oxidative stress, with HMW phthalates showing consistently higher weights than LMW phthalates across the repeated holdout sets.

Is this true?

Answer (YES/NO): NO